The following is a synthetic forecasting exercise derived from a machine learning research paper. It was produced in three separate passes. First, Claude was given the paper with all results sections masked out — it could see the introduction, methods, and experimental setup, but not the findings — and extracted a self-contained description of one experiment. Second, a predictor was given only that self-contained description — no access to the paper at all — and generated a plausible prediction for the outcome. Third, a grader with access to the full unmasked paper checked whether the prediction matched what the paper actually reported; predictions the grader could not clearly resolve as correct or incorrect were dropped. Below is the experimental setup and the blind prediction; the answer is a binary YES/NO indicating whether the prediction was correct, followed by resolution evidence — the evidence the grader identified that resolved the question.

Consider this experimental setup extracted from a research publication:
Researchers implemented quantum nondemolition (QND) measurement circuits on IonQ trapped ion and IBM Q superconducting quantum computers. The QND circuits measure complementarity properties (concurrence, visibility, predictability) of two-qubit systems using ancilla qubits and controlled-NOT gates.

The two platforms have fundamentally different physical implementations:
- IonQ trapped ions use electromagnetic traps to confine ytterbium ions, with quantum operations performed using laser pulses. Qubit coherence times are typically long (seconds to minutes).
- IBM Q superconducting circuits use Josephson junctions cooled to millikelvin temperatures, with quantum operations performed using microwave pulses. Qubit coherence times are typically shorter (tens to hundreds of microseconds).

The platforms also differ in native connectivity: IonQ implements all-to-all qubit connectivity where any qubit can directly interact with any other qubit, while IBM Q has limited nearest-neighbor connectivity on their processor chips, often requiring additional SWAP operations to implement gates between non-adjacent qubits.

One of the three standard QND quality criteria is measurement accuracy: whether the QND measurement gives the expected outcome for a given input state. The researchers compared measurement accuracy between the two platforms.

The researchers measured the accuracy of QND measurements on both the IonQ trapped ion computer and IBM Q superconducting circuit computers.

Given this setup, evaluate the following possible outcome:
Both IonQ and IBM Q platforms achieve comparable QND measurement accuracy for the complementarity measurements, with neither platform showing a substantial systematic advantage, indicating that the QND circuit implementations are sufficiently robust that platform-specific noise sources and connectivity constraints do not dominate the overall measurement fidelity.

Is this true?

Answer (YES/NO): NO